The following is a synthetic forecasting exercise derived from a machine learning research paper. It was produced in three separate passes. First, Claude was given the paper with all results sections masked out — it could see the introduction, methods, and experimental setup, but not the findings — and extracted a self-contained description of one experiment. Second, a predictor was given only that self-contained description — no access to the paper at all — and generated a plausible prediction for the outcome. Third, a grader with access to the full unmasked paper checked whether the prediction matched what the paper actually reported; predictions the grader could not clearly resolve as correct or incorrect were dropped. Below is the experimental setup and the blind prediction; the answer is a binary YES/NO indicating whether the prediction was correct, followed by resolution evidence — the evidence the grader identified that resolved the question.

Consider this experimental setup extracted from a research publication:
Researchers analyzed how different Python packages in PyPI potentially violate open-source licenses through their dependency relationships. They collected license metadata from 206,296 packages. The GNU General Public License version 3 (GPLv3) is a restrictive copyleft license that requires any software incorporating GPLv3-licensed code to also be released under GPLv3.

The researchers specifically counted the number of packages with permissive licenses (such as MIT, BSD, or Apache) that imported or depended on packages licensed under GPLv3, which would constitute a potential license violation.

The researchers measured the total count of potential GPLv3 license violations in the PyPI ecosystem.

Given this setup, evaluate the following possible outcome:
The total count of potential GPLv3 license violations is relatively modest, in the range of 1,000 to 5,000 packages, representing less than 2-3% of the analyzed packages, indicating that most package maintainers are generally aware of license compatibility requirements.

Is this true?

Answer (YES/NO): NO